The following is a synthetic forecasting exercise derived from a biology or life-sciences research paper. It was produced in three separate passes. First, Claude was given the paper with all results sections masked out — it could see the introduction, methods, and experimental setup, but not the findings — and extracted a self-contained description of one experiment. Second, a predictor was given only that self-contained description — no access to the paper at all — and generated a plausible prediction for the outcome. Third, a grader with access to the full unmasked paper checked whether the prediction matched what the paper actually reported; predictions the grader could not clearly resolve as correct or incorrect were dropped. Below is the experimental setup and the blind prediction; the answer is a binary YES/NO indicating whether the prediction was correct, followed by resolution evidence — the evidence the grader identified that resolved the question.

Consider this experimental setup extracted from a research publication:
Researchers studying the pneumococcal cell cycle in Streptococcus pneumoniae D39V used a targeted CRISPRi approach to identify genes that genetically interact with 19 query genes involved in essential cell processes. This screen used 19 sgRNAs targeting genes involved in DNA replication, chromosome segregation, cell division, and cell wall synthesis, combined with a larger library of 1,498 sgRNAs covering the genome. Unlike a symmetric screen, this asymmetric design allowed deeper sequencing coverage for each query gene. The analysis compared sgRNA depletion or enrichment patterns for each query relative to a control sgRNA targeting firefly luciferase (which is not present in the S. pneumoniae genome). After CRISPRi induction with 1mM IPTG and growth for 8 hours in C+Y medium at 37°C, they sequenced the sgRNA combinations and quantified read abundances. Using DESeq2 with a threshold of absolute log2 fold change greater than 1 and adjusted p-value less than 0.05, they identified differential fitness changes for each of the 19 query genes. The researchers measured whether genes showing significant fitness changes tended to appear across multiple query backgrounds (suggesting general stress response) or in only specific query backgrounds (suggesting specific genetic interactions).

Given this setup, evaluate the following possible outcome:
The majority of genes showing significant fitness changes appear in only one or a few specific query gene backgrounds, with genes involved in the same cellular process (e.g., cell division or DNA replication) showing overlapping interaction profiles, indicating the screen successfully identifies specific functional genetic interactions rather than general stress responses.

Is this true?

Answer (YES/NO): YES